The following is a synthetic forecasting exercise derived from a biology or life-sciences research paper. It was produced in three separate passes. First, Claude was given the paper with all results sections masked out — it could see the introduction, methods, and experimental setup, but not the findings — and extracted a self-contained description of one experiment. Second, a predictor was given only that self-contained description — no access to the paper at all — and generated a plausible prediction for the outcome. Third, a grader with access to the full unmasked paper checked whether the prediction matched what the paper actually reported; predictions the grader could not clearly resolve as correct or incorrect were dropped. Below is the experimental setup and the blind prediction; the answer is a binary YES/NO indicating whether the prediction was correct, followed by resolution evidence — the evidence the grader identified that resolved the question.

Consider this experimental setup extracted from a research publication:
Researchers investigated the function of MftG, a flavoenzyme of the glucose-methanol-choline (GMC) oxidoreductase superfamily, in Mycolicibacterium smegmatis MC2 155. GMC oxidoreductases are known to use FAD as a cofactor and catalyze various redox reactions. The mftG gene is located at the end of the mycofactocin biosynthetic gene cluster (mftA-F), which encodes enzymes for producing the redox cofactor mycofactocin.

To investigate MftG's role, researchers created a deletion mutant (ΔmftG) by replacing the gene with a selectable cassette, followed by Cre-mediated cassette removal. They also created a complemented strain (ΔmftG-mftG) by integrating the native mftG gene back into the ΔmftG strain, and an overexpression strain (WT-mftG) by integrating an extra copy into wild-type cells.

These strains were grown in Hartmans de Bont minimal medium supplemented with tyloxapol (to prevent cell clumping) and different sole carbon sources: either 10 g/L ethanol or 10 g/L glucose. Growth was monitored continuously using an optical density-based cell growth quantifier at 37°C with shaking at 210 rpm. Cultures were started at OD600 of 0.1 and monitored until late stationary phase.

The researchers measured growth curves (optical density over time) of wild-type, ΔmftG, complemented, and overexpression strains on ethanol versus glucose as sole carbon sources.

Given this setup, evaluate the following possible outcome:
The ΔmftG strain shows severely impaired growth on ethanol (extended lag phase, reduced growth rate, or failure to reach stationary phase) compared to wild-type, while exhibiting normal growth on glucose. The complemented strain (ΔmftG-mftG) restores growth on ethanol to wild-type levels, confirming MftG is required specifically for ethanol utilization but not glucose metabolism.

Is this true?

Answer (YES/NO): NO